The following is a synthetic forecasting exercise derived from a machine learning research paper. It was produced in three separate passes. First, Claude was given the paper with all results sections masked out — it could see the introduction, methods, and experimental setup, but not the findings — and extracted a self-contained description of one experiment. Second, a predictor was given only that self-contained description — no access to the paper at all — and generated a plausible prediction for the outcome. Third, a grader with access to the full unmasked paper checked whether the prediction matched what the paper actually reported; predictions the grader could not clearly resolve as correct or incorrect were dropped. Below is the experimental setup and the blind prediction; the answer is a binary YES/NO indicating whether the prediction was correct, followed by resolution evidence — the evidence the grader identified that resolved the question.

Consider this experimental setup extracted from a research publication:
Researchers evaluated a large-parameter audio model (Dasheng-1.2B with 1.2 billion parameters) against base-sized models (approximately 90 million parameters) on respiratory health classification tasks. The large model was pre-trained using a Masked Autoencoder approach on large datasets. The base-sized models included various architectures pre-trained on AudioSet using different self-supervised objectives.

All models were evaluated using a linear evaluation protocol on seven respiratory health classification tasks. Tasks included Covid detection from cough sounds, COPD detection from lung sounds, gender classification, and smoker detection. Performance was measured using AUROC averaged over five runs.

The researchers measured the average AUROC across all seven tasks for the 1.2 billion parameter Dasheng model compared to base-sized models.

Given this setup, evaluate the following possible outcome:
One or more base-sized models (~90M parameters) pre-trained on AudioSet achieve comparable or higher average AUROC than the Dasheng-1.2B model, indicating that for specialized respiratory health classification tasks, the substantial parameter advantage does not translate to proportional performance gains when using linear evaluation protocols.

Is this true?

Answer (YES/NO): YES